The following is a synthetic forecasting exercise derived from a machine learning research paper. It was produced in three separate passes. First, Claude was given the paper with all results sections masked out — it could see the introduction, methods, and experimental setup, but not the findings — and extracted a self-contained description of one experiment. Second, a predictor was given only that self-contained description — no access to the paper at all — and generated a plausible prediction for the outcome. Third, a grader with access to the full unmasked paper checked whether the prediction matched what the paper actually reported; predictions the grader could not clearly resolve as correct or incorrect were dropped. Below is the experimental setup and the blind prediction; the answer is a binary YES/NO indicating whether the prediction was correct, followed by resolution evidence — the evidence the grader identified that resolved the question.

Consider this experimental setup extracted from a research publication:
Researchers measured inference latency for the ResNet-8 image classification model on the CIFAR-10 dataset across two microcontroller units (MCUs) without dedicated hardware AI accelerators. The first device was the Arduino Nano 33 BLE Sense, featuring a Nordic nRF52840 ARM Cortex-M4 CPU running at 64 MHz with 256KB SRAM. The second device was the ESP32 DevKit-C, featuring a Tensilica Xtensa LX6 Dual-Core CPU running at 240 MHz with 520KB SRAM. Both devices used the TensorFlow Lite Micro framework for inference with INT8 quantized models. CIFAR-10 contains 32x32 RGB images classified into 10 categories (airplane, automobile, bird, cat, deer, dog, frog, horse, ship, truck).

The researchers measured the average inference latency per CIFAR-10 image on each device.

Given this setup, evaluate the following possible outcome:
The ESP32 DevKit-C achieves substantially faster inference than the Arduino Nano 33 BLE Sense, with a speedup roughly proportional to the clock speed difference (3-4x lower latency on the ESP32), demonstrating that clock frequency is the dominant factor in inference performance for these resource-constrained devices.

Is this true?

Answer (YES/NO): NO